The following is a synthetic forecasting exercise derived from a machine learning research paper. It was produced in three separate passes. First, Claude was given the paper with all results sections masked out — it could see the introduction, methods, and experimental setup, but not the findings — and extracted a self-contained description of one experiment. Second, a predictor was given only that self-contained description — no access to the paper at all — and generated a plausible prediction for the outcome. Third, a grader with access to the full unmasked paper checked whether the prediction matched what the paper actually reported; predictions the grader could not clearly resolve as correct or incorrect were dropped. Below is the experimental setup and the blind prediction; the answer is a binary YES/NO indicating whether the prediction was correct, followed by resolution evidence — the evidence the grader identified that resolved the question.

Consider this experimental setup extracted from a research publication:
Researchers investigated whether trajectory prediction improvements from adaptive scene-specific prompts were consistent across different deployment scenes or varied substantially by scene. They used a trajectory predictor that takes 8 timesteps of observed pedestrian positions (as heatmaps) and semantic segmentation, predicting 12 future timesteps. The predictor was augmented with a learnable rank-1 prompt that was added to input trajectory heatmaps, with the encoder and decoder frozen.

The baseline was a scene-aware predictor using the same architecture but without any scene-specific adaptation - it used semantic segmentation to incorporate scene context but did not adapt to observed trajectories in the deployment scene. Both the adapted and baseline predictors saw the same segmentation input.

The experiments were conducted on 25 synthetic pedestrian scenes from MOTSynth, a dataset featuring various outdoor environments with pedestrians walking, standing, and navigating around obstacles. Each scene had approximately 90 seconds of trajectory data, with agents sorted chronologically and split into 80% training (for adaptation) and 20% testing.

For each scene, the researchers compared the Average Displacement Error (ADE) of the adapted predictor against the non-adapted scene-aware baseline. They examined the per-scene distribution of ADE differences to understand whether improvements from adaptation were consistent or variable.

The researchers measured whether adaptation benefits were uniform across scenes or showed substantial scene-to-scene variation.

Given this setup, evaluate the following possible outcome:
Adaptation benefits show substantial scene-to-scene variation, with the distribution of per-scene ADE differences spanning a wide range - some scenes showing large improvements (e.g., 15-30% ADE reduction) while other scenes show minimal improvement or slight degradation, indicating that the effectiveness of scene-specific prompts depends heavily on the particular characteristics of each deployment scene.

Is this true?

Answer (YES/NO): YES